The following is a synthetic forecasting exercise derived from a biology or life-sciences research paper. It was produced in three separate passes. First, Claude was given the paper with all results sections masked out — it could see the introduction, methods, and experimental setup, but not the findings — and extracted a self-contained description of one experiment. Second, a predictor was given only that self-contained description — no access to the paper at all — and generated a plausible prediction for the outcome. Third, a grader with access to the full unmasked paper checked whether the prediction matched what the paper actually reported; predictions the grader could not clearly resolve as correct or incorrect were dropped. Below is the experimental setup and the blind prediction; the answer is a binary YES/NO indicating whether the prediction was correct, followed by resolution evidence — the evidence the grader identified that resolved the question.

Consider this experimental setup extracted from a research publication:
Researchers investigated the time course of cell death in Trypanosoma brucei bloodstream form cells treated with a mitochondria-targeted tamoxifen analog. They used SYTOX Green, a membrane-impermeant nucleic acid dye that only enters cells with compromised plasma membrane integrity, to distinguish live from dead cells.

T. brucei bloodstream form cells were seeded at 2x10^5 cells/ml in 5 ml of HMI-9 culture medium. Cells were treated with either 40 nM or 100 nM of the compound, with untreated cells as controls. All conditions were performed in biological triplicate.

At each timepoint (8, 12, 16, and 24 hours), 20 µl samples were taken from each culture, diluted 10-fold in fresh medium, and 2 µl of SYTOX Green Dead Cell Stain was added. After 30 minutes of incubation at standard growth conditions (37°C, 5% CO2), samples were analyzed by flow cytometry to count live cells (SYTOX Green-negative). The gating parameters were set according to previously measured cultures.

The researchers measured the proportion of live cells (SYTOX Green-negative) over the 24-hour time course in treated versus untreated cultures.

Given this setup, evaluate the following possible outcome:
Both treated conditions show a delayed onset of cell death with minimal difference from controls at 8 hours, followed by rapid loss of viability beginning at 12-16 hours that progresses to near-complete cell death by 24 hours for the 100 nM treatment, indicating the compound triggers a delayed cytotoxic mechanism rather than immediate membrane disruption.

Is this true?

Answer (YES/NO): NO